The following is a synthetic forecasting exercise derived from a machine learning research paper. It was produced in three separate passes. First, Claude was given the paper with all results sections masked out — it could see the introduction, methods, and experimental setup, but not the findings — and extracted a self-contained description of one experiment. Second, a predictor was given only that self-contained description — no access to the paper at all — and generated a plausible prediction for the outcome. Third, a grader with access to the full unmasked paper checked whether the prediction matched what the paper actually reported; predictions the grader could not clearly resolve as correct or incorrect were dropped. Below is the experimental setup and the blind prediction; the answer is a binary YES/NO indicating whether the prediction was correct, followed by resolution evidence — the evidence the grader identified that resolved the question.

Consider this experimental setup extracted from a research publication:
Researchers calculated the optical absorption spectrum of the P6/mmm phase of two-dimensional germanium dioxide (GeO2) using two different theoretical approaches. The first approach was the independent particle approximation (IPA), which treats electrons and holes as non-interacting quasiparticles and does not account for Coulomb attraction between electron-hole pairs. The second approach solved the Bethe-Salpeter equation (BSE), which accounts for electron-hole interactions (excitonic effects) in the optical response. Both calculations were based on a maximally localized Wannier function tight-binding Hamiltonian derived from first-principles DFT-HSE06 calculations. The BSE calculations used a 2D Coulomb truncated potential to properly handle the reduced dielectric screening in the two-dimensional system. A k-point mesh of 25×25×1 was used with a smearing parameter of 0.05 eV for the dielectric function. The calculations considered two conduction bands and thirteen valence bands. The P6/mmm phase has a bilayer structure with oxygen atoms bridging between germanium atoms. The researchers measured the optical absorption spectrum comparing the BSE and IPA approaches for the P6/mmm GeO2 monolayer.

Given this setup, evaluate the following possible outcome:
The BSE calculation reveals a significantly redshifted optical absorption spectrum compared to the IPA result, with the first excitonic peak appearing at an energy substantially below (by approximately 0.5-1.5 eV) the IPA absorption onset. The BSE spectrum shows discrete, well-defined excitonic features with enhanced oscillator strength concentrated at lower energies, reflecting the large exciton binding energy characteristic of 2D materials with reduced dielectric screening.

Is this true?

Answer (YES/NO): NO